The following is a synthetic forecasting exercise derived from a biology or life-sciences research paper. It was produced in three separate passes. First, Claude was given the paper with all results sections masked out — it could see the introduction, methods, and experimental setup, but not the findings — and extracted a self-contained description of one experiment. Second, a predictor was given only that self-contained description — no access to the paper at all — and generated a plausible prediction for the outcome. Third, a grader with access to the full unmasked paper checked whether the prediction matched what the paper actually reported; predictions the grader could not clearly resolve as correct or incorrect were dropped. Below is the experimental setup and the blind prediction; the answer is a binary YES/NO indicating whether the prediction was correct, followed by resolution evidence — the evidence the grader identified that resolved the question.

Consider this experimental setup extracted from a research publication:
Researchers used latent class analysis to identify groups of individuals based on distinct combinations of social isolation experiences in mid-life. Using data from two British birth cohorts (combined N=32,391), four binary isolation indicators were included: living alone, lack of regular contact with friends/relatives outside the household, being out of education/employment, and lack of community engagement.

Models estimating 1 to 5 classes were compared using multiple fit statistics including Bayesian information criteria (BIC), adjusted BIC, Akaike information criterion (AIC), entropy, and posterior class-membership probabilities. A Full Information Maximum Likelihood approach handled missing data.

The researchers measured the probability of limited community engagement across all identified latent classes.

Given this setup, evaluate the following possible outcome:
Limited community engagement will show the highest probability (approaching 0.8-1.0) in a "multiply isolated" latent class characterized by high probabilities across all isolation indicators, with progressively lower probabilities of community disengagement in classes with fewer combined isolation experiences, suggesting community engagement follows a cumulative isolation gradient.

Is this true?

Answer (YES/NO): NO